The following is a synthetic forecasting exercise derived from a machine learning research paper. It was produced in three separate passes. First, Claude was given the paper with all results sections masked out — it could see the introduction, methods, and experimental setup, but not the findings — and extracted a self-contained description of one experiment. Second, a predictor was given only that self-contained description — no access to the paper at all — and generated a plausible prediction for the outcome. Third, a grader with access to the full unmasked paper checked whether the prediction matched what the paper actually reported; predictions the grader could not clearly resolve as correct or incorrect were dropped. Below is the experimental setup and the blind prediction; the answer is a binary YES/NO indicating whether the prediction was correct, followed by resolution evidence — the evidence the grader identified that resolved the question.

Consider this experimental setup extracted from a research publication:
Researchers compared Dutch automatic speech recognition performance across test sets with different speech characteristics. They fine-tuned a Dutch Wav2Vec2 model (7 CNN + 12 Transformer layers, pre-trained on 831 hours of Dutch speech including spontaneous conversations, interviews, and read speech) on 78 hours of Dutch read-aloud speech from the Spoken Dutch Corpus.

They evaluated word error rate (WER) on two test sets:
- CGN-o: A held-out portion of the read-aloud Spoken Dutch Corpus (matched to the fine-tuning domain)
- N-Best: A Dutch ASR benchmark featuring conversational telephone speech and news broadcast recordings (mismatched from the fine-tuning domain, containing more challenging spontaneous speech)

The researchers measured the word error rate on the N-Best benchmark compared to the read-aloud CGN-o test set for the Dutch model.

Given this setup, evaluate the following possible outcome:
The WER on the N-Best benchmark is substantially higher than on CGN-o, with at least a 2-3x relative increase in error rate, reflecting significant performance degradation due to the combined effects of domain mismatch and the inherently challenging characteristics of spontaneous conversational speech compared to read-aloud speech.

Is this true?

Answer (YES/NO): YES